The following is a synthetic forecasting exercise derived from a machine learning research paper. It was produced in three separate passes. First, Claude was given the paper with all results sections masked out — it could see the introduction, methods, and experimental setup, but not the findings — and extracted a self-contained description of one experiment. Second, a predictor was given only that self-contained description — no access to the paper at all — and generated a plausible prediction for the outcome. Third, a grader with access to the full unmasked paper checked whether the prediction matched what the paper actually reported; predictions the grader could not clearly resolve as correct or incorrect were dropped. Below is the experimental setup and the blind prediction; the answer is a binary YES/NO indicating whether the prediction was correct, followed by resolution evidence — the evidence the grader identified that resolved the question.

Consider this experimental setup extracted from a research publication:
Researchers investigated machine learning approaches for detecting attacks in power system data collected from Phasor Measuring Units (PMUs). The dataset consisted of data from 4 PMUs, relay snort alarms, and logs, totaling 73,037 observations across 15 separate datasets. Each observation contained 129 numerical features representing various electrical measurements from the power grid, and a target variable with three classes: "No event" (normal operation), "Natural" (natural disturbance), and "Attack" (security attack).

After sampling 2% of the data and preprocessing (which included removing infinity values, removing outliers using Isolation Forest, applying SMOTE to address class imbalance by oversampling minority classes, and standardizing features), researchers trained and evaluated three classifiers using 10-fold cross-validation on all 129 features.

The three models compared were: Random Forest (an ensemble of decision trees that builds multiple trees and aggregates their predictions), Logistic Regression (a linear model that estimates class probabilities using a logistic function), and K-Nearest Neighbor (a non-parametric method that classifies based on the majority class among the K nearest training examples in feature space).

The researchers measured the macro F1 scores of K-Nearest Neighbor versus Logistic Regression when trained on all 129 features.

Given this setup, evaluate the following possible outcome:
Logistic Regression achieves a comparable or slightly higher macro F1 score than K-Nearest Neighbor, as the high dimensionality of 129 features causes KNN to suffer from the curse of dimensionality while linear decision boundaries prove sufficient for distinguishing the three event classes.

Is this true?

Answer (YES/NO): NO